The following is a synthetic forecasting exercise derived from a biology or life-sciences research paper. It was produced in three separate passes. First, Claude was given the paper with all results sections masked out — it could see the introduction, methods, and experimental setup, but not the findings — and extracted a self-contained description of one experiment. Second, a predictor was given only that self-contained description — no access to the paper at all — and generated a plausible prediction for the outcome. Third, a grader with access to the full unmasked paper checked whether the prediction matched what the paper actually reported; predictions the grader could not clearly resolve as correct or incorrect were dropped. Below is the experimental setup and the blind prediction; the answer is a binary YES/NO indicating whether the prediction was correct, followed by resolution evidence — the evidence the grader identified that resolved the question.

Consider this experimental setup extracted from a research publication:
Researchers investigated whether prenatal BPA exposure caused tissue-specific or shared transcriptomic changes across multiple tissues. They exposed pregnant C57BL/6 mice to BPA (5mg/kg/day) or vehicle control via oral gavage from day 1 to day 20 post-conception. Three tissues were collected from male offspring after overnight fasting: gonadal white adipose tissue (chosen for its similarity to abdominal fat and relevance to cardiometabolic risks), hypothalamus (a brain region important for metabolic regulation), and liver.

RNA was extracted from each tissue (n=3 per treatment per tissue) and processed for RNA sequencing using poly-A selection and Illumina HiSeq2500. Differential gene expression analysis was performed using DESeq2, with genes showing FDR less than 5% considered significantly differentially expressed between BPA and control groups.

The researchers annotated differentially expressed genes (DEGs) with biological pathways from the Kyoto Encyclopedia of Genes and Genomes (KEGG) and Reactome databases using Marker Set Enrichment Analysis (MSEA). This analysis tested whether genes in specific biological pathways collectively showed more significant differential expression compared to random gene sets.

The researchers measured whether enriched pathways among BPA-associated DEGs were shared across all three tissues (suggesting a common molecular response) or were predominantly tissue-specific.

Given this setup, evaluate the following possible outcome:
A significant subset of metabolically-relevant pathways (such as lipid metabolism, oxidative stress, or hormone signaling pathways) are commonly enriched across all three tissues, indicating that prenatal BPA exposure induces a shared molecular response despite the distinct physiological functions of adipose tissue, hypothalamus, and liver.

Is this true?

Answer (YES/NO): YES